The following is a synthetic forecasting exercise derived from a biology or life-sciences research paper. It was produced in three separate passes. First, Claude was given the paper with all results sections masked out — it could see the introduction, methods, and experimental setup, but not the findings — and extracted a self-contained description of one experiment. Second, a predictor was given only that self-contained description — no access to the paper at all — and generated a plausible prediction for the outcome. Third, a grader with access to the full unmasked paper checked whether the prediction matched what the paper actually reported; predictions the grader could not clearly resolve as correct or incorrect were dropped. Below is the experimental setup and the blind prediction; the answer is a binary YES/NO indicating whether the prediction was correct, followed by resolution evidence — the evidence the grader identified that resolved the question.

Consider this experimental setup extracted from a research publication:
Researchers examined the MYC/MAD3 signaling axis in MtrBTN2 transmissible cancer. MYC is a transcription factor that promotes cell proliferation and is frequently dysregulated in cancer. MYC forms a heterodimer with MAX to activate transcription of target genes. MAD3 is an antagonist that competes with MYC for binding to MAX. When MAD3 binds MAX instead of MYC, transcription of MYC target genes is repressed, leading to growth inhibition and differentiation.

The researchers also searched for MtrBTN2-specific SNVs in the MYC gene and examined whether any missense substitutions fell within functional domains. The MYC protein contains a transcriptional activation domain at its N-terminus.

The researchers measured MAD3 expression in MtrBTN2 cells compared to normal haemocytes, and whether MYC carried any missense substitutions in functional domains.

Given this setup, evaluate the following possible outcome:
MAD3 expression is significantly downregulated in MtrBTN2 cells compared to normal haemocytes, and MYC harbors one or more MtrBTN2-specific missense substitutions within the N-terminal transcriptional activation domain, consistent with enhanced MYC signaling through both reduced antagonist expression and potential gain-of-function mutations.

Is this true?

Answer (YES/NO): YES